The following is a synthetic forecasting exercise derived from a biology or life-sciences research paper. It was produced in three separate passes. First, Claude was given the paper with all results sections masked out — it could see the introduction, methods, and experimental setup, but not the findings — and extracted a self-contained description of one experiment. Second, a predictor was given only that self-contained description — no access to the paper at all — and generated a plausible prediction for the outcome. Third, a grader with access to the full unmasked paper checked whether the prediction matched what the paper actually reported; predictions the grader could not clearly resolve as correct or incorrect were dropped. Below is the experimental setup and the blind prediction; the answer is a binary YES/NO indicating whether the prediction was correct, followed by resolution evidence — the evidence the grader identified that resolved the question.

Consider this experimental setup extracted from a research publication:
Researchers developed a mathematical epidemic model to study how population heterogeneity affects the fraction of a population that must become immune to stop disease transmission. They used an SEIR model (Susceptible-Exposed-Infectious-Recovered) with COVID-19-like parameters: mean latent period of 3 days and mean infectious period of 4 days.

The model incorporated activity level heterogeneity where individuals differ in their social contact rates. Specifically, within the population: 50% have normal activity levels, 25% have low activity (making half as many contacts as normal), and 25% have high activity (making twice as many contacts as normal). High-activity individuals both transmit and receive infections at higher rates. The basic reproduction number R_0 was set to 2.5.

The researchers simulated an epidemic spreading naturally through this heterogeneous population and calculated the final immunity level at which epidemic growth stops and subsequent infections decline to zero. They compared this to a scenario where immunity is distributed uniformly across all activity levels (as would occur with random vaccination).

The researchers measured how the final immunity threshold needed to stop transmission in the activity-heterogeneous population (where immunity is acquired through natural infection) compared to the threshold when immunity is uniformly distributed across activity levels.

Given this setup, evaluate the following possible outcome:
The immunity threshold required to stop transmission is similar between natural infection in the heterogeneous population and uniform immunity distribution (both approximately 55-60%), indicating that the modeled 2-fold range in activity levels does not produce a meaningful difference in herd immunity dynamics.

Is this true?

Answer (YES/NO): NO